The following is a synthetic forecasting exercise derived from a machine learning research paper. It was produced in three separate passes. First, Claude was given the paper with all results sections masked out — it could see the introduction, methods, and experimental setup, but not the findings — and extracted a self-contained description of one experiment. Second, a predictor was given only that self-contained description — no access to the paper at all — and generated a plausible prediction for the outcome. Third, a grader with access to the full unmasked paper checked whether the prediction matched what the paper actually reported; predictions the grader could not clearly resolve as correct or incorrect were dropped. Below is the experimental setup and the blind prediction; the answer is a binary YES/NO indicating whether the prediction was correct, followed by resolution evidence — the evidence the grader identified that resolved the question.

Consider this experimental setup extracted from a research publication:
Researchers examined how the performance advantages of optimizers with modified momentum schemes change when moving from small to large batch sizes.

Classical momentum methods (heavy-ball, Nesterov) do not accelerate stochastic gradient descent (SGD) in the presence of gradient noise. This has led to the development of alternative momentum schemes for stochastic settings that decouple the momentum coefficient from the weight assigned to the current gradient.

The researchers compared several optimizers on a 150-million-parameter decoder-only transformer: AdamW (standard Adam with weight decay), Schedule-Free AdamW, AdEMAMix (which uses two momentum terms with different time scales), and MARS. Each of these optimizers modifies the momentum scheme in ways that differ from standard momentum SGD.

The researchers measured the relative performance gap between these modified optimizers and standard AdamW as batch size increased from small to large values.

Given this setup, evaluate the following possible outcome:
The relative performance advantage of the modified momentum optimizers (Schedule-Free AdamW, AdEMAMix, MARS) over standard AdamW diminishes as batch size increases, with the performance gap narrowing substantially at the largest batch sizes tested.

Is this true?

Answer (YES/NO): YES